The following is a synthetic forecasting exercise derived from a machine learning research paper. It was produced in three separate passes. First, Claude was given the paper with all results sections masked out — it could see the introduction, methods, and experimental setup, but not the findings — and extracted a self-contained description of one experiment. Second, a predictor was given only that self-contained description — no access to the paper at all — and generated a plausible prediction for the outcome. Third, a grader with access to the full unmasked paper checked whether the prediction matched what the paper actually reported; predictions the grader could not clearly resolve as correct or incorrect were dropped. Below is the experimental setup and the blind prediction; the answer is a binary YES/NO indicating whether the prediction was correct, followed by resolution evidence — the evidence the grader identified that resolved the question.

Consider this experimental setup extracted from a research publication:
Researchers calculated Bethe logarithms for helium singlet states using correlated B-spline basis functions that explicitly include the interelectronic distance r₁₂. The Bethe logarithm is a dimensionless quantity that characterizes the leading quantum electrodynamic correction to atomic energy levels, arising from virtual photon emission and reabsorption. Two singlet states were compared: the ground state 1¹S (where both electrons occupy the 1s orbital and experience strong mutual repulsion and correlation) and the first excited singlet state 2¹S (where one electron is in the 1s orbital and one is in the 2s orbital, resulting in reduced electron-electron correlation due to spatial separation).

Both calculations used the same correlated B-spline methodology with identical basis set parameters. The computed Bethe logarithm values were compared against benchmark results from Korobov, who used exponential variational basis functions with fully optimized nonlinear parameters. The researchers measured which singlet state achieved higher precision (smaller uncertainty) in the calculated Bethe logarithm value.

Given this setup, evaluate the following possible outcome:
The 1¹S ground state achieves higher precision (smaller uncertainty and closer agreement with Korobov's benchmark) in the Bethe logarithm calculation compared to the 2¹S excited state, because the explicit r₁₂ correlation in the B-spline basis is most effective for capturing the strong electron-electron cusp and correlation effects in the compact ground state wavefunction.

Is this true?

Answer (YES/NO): NO